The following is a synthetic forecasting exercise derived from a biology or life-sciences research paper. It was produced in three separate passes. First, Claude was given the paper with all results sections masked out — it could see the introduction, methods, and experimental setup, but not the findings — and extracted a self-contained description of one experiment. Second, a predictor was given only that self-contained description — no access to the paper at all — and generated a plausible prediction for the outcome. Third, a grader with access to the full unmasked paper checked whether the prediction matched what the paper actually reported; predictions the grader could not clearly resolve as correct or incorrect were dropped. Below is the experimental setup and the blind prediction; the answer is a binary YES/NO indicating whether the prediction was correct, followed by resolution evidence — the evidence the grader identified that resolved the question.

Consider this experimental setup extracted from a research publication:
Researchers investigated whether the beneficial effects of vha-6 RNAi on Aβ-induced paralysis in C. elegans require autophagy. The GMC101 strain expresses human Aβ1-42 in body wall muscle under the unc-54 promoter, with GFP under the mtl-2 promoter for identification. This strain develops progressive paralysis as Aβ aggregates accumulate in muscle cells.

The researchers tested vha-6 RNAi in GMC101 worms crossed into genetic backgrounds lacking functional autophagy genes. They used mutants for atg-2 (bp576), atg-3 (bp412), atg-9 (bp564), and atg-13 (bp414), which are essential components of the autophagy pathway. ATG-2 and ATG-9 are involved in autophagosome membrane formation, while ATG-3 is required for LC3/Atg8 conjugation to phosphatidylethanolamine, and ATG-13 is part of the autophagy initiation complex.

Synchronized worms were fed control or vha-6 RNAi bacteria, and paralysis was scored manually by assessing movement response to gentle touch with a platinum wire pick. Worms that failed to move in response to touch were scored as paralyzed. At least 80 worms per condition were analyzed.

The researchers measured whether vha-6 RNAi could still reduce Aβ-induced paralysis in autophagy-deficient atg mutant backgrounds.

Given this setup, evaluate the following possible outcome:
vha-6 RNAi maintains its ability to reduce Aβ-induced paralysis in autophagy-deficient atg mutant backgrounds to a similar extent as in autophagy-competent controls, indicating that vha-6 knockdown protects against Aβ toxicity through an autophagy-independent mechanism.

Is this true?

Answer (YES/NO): YES